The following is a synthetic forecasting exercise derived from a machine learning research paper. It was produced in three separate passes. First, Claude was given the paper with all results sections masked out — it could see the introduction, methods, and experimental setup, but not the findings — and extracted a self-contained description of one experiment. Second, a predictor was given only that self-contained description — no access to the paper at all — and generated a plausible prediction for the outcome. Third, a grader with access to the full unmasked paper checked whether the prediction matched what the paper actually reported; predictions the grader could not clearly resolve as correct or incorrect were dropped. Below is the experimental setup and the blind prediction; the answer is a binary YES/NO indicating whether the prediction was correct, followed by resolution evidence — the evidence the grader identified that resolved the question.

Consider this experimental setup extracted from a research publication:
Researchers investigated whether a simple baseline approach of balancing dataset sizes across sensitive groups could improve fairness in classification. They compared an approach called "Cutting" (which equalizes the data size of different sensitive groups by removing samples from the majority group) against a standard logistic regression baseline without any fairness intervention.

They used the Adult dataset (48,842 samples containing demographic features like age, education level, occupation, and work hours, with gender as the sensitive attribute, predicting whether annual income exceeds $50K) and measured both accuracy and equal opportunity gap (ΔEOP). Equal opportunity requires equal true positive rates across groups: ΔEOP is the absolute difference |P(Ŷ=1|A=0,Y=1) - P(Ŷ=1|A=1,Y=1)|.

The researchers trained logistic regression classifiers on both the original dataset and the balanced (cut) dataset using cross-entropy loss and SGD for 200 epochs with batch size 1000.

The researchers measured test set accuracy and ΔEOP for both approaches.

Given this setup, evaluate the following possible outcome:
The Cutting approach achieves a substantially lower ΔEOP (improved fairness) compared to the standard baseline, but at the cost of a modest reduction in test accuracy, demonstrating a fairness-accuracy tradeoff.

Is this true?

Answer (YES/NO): NO